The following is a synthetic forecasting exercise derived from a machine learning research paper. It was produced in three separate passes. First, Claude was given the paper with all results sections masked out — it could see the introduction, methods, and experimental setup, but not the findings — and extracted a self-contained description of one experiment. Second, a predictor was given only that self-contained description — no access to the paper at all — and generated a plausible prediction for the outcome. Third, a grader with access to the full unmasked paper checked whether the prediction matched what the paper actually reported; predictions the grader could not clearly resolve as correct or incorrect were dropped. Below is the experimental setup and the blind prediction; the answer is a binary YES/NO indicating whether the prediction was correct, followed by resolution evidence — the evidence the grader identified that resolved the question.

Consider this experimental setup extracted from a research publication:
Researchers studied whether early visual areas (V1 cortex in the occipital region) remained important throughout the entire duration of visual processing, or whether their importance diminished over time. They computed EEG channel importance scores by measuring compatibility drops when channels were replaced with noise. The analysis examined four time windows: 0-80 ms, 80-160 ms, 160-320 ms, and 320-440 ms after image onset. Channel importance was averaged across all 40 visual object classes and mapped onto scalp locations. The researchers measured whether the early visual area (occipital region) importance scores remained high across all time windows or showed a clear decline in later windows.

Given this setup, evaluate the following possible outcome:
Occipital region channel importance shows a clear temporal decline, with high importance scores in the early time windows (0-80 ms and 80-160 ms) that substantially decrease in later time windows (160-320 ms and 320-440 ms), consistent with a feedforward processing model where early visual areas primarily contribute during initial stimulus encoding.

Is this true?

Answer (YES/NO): NO